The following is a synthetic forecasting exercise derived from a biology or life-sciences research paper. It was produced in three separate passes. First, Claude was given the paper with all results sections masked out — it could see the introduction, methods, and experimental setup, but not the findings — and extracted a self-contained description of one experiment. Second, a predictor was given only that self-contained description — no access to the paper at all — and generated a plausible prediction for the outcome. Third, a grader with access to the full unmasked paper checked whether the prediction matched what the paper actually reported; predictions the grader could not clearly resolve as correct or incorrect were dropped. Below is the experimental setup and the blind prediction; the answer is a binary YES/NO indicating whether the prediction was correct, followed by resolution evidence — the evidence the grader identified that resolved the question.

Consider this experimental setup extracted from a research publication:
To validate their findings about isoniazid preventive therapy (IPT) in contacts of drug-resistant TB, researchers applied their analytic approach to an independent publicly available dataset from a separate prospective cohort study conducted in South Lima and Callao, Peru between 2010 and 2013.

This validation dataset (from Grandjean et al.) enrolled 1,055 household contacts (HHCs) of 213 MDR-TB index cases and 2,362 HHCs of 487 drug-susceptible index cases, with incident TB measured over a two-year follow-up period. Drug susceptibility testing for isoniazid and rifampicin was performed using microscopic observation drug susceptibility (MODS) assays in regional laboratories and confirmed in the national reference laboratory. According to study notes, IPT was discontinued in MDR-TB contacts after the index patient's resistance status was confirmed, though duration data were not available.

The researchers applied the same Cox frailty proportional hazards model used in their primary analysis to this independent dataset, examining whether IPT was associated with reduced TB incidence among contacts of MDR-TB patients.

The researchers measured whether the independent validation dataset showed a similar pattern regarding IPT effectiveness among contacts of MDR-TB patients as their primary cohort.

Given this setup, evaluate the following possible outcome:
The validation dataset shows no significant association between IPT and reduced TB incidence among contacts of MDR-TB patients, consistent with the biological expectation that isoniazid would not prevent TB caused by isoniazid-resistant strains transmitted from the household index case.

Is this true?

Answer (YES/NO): NO